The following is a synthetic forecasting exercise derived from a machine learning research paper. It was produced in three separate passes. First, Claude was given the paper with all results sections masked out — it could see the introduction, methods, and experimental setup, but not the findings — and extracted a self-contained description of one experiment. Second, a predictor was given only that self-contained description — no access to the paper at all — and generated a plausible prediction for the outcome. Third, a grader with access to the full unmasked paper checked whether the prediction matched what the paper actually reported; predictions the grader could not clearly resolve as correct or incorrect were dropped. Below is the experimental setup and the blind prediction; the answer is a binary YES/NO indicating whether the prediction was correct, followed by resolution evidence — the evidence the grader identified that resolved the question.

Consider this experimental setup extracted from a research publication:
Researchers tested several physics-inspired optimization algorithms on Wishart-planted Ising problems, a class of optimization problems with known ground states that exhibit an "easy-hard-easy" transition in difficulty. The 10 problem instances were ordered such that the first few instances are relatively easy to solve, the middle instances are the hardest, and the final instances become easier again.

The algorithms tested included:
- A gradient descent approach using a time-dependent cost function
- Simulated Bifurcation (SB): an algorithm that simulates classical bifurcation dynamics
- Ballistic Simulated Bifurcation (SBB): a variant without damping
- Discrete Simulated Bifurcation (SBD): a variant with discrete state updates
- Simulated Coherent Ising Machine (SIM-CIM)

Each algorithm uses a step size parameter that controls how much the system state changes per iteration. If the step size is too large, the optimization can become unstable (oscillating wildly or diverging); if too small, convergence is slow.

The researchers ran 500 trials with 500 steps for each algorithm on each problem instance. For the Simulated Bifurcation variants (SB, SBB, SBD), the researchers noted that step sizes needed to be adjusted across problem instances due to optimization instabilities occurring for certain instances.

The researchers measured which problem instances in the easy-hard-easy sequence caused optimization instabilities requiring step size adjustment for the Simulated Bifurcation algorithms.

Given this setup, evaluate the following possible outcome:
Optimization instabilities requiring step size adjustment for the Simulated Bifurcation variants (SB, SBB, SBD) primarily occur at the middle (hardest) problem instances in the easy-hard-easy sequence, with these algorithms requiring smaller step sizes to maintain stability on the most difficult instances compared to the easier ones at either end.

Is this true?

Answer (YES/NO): NO